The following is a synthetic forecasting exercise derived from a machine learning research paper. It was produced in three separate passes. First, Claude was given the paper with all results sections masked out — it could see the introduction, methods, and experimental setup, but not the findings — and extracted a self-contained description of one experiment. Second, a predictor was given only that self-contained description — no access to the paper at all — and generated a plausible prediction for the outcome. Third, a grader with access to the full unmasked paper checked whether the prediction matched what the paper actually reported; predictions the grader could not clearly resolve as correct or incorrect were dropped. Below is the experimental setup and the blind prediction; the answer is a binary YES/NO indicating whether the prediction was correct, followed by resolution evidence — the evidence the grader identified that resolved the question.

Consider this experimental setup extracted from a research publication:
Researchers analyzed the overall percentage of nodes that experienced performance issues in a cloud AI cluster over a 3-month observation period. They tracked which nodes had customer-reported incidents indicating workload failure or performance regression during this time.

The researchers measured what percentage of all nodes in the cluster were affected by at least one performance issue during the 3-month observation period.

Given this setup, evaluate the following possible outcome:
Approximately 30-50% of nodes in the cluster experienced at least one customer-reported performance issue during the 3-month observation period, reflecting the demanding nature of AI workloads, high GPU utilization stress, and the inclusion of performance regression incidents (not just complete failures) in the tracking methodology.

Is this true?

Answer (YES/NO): NO